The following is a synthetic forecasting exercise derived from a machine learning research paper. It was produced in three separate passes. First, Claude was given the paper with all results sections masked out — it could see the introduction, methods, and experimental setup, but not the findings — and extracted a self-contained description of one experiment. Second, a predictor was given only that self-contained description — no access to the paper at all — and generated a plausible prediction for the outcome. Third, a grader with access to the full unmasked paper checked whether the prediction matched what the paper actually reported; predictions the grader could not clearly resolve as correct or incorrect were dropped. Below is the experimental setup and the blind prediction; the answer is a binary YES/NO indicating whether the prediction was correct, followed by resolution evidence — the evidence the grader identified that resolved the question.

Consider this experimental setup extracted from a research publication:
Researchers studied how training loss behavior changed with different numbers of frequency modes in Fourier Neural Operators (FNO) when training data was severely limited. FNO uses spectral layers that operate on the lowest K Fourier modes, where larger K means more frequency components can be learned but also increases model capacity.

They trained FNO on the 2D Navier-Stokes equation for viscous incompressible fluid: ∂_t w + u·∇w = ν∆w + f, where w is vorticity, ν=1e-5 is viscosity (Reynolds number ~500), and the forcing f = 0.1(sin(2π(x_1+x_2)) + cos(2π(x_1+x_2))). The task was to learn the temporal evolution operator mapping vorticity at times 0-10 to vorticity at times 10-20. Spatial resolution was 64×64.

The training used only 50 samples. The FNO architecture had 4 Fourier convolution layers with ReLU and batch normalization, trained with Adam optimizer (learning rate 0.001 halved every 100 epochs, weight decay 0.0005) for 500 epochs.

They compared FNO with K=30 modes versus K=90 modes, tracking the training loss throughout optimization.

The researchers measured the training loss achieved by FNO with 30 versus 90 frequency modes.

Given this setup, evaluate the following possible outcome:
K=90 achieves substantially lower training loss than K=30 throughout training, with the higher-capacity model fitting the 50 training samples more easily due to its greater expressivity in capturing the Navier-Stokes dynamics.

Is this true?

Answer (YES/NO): YES